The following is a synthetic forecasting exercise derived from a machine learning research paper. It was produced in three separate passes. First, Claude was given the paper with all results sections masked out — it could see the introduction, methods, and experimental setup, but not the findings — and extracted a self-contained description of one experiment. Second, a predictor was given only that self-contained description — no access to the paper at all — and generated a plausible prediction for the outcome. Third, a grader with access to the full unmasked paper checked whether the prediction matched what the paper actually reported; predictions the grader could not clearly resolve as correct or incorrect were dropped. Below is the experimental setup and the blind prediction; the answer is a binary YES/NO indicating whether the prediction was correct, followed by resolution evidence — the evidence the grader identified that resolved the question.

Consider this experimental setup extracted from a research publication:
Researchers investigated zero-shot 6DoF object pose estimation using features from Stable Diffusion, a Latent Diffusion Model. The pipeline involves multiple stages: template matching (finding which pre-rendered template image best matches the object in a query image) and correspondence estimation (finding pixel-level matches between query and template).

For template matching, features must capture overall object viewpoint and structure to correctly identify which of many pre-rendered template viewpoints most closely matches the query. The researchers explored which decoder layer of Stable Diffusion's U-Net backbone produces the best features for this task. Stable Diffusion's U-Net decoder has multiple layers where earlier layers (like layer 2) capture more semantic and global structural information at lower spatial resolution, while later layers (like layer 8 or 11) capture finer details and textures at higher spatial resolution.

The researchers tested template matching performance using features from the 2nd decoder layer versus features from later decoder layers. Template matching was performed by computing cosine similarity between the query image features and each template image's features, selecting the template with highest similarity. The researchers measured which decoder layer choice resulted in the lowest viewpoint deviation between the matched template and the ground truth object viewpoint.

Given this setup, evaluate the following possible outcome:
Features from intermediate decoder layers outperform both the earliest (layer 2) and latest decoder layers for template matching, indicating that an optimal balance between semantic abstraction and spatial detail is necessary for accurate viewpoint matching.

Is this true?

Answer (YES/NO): NO